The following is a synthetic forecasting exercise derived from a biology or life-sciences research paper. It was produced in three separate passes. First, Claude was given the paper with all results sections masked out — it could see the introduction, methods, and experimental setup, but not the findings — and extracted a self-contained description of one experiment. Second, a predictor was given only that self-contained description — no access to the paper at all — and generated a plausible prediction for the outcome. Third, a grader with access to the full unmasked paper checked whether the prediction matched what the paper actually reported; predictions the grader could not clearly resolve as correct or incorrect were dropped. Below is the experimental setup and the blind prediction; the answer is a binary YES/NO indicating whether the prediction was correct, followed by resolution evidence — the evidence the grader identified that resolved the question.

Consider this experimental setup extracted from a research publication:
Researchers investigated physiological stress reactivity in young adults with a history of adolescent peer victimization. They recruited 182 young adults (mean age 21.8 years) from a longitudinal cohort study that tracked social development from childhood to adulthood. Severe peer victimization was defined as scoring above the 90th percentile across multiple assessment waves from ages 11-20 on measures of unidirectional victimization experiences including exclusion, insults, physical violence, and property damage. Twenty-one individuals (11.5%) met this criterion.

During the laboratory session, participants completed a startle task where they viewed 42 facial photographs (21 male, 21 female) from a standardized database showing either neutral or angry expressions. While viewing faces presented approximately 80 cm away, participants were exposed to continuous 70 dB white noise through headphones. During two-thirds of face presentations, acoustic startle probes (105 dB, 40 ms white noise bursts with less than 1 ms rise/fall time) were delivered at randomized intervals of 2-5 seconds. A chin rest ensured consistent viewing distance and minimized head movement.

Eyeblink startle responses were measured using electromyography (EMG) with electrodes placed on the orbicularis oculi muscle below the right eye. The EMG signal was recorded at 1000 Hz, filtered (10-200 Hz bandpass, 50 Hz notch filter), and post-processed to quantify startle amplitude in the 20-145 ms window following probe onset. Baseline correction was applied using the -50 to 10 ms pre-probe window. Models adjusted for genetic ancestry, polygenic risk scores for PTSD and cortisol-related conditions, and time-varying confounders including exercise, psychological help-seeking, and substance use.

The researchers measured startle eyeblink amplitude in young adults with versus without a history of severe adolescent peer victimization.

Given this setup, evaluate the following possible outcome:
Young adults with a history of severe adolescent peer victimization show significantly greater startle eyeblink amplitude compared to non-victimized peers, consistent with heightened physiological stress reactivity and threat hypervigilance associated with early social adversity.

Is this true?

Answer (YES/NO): YES